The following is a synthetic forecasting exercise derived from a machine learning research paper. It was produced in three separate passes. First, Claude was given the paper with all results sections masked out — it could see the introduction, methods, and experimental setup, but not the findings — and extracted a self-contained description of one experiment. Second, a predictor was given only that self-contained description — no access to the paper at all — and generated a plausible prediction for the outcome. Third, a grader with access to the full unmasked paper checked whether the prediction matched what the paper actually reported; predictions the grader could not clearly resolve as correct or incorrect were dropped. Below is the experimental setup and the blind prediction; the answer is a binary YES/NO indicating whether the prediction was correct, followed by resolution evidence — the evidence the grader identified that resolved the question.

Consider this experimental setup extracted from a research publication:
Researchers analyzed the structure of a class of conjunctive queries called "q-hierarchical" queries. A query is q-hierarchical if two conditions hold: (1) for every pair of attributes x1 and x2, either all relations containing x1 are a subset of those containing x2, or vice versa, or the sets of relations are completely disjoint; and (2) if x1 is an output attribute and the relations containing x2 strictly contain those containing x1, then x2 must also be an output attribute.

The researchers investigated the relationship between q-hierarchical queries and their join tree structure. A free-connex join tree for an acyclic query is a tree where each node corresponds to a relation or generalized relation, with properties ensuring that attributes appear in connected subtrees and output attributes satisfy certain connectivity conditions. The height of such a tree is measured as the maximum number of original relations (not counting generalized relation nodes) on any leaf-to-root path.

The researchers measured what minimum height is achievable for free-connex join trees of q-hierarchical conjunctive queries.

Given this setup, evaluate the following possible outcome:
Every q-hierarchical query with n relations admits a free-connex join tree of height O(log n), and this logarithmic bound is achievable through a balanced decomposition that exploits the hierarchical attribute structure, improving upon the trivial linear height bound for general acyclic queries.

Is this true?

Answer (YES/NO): NO